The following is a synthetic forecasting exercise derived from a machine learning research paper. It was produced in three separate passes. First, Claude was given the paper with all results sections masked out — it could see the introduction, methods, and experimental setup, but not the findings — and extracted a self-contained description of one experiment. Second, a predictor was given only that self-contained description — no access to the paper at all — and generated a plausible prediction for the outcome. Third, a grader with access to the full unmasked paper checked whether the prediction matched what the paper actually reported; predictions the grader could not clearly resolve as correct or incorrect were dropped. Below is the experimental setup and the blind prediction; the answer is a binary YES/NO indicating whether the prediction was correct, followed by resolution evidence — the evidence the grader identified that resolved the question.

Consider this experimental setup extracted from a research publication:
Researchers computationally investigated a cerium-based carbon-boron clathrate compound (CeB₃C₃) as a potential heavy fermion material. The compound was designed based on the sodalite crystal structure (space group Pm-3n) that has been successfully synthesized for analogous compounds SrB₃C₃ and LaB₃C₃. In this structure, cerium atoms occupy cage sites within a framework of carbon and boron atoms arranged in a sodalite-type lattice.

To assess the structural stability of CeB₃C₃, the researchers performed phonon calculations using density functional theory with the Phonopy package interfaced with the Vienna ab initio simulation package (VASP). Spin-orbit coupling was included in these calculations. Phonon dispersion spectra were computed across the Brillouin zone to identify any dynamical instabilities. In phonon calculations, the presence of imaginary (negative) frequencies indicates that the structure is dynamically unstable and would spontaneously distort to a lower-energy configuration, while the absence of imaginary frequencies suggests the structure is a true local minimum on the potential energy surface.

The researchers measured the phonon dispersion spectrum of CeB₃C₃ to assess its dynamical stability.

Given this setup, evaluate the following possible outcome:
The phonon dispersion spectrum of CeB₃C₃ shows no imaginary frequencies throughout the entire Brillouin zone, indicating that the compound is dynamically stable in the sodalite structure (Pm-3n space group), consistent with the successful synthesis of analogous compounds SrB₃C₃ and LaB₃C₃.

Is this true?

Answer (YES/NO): YES